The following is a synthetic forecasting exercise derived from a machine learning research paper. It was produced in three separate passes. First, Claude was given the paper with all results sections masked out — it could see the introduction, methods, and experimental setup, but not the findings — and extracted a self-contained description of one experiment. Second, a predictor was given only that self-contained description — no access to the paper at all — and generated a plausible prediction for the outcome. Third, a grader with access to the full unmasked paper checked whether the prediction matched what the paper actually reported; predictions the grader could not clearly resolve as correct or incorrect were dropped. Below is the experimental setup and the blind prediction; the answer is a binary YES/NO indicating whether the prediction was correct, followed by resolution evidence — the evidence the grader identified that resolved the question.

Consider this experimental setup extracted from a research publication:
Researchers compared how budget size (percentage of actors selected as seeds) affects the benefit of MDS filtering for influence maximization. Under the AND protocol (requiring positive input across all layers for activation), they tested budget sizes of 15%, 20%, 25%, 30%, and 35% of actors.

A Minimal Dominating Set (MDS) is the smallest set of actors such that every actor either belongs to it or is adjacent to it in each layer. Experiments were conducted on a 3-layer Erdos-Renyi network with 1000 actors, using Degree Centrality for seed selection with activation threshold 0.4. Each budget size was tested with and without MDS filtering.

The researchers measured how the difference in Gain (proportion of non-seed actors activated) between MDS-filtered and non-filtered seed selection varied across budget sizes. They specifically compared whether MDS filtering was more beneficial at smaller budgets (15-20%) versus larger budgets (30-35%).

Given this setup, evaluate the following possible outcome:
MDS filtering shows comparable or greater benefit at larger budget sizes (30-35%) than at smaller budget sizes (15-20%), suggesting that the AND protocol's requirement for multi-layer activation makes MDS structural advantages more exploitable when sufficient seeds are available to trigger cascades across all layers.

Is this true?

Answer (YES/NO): YES